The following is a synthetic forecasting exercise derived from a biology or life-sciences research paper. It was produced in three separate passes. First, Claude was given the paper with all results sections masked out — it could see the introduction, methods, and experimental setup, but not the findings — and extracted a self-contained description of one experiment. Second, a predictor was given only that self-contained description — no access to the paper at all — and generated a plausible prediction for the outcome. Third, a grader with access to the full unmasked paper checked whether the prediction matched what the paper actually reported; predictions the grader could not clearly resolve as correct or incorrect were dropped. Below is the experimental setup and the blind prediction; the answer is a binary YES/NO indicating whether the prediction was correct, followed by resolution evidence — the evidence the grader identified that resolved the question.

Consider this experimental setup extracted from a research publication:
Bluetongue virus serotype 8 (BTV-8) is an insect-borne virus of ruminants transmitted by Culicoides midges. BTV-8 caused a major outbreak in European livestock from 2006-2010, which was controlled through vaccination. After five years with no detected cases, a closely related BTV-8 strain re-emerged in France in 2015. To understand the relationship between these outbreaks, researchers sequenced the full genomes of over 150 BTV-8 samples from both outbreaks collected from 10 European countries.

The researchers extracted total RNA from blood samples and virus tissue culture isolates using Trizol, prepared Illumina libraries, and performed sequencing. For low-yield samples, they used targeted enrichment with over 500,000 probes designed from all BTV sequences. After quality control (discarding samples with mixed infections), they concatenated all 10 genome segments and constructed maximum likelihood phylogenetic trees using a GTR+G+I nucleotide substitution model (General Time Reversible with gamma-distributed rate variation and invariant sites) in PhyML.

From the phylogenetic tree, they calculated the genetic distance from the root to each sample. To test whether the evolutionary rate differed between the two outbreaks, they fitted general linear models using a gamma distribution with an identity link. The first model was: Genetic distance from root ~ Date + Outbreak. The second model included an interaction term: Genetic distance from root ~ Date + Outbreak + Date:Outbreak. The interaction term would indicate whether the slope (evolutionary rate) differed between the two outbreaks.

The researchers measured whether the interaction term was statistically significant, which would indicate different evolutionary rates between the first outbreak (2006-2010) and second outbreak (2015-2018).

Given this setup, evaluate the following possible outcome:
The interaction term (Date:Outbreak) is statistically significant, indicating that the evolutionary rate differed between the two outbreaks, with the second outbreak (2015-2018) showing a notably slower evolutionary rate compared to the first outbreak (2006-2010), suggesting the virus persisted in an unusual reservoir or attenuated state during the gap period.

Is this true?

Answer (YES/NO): NO